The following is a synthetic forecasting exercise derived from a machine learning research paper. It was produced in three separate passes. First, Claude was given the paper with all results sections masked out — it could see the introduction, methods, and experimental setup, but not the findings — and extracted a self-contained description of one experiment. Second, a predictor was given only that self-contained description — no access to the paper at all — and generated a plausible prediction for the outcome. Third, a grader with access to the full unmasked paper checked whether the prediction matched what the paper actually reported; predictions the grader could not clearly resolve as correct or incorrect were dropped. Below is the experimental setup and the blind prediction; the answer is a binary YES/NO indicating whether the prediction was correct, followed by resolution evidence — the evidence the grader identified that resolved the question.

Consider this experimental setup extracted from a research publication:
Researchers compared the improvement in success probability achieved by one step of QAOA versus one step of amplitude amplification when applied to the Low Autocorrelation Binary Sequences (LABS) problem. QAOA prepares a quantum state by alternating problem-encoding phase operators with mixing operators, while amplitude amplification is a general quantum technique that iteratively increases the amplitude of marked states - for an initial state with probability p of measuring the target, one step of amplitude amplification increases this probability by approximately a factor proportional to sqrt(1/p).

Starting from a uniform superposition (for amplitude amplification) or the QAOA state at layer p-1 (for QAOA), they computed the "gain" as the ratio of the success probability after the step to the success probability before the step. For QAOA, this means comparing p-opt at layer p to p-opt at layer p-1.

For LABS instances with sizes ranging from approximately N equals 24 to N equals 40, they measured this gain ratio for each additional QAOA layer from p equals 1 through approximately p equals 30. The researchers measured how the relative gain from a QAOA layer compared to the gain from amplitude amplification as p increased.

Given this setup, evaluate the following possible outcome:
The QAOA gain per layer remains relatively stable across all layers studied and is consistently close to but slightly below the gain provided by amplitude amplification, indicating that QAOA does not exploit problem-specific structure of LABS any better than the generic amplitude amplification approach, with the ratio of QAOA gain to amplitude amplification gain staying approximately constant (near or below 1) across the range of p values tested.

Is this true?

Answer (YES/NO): NO